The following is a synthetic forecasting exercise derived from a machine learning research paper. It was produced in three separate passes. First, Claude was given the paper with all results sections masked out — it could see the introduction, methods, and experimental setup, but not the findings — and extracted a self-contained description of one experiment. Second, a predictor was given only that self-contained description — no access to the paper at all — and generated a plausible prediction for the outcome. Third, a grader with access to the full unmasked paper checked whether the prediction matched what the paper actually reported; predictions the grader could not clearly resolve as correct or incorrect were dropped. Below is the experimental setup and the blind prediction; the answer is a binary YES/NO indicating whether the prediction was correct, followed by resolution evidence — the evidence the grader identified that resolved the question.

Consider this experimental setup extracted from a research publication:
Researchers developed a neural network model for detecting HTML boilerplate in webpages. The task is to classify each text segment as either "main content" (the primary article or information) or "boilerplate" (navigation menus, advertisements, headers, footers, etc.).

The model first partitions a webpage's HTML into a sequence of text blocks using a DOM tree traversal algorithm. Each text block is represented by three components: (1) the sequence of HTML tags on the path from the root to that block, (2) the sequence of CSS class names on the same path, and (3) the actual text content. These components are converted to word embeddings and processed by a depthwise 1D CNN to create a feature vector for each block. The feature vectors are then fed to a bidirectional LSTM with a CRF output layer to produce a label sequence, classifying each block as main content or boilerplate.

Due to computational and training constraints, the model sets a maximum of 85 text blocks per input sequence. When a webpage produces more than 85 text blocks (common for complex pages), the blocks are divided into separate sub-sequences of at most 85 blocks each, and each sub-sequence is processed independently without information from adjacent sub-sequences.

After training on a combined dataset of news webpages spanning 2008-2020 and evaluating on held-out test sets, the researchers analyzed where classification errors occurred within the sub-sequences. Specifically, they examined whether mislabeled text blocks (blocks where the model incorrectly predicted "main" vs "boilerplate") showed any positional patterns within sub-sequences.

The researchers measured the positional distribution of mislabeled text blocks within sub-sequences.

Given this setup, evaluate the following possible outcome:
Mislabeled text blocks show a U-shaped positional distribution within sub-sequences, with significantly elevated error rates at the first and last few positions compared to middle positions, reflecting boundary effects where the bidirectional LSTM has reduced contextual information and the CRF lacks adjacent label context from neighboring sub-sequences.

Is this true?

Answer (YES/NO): NO